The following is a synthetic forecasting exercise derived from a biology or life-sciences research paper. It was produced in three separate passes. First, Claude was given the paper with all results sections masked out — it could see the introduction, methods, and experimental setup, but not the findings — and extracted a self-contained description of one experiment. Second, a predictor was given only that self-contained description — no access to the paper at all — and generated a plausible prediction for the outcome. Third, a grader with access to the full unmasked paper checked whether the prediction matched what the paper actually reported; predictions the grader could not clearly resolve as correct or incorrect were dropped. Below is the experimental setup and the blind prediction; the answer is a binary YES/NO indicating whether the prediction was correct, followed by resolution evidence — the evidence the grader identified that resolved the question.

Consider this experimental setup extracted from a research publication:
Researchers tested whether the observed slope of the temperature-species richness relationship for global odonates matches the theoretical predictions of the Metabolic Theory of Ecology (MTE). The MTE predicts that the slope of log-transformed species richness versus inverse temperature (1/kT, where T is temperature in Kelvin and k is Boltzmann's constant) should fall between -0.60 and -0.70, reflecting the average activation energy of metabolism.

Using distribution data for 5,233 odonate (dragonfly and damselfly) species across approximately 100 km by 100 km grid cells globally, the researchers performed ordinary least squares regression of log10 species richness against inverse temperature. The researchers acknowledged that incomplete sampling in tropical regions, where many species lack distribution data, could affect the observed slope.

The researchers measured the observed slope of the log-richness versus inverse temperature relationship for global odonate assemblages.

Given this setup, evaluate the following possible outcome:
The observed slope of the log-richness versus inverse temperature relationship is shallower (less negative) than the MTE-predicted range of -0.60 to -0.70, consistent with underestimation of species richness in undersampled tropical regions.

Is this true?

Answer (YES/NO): YES